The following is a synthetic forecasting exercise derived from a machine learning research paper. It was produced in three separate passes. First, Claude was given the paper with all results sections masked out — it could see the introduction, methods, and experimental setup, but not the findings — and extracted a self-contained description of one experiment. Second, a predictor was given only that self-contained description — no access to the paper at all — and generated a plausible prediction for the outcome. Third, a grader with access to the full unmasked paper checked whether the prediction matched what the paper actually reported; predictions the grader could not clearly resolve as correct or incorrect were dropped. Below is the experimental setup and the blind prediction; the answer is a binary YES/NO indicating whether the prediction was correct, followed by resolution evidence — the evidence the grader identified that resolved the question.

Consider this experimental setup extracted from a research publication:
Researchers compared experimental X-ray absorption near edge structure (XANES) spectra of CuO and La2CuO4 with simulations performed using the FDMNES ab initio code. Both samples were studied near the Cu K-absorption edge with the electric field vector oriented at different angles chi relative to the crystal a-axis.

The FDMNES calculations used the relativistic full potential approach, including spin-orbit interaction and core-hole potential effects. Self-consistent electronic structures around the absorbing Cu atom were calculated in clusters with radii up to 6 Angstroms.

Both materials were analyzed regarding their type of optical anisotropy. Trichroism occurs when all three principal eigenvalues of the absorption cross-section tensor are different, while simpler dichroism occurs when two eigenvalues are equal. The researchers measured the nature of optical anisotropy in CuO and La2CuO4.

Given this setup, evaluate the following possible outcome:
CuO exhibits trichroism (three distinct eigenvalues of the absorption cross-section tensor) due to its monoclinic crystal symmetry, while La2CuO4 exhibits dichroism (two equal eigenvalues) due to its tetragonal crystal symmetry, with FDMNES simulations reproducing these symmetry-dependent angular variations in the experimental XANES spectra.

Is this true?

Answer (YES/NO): NO